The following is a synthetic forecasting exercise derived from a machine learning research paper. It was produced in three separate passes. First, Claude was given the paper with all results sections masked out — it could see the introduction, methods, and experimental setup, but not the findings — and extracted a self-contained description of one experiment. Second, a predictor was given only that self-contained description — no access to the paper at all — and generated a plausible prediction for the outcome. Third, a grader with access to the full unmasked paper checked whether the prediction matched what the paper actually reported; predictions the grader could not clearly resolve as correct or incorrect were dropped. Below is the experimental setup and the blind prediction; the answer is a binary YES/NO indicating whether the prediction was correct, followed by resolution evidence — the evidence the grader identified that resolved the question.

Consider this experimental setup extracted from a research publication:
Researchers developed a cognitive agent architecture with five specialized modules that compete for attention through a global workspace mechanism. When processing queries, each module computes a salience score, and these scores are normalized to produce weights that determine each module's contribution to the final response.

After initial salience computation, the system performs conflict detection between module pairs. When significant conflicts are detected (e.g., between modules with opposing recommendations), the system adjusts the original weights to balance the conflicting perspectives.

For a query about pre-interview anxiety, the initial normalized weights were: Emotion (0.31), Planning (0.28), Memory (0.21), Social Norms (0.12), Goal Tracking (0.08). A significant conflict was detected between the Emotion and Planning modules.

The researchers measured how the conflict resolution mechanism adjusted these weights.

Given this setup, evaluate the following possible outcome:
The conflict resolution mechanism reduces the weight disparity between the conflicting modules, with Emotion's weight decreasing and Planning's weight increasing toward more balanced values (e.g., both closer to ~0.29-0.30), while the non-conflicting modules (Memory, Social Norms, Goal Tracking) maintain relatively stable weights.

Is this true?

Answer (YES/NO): NO